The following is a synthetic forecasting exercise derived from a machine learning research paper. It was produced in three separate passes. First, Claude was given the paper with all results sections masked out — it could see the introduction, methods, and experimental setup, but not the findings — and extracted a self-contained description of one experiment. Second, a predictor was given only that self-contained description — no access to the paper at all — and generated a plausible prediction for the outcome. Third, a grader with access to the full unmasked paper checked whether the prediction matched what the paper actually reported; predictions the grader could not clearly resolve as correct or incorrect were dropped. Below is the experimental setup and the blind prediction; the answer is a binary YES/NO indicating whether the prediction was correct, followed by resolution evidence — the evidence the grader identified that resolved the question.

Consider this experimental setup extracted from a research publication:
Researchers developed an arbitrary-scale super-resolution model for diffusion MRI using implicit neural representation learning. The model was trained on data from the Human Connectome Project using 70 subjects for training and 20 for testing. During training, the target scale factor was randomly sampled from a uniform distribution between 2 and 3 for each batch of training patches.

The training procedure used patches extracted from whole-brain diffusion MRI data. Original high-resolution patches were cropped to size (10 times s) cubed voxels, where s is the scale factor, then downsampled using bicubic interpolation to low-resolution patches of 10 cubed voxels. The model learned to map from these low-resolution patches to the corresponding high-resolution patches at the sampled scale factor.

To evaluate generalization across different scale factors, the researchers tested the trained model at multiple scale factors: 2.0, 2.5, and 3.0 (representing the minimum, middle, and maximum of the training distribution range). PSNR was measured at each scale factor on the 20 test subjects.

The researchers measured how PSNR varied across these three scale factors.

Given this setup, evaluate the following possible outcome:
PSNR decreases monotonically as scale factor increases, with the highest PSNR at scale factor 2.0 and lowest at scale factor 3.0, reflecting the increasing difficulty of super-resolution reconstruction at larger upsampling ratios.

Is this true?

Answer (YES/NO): YES